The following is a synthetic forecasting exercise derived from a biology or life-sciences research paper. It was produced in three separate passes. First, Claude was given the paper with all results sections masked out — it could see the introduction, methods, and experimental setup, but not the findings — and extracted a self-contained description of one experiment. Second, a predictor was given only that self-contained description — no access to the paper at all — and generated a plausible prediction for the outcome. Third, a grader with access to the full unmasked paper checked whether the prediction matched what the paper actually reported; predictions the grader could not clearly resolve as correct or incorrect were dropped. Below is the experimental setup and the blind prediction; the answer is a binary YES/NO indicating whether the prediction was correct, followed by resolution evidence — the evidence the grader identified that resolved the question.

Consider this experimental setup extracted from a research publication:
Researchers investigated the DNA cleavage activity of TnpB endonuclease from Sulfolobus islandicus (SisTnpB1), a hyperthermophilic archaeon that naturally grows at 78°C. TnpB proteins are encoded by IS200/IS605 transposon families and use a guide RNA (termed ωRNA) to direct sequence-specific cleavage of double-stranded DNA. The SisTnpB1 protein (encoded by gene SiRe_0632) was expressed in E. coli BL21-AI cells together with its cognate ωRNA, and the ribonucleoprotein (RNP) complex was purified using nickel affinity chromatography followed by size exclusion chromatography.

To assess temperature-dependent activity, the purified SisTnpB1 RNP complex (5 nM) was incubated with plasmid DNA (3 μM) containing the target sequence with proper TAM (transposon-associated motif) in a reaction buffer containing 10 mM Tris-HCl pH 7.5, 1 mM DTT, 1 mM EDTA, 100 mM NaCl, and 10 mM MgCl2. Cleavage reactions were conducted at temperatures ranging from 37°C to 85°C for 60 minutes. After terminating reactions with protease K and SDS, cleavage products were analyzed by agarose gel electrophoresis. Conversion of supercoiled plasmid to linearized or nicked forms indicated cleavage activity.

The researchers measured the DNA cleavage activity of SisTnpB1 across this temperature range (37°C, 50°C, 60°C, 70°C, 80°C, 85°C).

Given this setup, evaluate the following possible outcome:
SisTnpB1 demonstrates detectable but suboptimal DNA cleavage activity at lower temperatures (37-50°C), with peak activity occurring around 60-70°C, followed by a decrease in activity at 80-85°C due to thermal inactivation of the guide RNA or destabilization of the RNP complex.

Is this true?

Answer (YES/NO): NO